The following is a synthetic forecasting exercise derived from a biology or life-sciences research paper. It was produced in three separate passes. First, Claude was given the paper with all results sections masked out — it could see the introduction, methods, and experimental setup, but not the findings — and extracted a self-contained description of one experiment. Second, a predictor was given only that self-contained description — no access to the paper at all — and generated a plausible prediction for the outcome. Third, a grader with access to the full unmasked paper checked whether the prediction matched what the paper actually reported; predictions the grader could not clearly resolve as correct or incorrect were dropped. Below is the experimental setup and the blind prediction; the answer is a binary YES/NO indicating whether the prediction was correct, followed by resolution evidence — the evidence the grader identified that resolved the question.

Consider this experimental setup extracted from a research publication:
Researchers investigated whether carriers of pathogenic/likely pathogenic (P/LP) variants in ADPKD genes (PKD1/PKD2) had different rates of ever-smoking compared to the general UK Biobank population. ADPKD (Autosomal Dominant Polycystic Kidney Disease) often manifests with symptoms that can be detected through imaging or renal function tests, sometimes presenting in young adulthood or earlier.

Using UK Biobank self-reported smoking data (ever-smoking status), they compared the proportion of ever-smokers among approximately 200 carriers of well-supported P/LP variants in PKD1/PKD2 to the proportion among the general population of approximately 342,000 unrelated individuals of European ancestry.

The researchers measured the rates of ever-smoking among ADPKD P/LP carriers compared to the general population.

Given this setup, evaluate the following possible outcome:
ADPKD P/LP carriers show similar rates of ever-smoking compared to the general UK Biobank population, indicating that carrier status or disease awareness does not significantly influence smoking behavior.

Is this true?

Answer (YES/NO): NO